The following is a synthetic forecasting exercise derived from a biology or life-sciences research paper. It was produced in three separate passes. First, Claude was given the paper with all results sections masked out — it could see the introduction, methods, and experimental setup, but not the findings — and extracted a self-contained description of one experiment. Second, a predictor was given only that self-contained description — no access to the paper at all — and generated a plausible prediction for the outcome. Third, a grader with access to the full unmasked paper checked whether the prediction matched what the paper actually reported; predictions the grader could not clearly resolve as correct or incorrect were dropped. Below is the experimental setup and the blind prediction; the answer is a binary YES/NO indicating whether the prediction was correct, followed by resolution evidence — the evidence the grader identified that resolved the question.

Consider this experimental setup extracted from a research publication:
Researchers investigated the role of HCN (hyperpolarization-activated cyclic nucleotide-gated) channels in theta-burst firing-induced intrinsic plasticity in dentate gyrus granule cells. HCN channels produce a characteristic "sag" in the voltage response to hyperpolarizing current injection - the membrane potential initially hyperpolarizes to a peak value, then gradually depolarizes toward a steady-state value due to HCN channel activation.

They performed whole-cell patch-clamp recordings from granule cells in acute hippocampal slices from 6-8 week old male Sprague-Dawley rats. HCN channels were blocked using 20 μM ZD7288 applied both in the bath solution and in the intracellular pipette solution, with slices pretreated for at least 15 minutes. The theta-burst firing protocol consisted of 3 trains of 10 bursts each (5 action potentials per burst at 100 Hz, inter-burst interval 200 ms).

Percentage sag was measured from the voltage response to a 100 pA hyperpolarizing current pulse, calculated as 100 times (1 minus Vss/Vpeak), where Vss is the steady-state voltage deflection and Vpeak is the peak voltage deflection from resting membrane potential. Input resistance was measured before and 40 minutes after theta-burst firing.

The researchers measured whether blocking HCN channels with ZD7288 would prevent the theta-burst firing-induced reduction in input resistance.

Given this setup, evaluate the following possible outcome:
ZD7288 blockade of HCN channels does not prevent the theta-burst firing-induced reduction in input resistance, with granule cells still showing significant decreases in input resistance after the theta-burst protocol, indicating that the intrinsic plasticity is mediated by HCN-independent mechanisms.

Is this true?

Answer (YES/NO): NO